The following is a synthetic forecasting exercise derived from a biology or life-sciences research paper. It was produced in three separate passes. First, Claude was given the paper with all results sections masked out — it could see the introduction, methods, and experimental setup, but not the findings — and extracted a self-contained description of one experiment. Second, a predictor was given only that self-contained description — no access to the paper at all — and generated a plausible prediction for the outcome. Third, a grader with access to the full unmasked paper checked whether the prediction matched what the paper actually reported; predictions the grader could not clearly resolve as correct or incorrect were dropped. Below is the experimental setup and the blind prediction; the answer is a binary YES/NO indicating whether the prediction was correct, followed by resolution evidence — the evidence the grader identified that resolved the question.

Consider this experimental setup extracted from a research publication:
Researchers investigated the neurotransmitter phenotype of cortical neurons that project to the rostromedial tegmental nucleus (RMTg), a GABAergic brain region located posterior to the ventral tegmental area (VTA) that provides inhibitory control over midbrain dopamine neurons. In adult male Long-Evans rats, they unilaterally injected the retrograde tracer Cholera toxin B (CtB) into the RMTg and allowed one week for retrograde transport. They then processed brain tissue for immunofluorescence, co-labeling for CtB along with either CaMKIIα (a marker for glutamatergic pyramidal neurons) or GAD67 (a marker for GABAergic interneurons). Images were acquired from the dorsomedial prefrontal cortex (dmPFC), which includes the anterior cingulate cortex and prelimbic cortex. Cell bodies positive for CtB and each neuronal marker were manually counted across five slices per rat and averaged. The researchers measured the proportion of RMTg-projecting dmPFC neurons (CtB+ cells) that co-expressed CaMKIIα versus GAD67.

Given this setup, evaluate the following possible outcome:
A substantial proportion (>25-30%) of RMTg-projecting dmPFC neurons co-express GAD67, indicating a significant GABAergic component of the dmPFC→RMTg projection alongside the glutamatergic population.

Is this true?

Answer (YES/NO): NO